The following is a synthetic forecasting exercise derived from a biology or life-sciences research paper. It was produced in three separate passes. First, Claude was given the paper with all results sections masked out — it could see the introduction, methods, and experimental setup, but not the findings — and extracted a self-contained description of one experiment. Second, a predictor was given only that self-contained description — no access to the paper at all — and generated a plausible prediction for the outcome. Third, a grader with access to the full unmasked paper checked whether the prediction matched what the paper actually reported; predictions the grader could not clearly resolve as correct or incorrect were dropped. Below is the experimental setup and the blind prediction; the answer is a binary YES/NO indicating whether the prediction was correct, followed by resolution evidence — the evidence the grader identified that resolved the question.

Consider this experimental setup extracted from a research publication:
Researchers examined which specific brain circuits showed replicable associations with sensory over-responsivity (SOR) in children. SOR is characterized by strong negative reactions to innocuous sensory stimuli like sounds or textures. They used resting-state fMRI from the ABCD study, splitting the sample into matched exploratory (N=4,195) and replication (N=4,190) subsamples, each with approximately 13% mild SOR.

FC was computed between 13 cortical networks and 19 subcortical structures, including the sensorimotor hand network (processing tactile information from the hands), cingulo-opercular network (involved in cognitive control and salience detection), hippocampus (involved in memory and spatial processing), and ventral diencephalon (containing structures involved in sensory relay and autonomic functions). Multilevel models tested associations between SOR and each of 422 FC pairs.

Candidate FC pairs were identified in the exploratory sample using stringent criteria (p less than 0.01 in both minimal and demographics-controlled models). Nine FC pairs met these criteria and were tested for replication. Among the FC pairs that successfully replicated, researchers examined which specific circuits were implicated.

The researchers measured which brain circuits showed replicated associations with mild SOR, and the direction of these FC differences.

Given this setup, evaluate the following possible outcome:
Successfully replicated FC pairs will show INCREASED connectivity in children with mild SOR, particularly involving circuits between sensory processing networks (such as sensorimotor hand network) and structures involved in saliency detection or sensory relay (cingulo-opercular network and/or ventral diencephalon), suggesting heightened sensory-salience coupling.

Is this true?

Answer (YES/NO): NO